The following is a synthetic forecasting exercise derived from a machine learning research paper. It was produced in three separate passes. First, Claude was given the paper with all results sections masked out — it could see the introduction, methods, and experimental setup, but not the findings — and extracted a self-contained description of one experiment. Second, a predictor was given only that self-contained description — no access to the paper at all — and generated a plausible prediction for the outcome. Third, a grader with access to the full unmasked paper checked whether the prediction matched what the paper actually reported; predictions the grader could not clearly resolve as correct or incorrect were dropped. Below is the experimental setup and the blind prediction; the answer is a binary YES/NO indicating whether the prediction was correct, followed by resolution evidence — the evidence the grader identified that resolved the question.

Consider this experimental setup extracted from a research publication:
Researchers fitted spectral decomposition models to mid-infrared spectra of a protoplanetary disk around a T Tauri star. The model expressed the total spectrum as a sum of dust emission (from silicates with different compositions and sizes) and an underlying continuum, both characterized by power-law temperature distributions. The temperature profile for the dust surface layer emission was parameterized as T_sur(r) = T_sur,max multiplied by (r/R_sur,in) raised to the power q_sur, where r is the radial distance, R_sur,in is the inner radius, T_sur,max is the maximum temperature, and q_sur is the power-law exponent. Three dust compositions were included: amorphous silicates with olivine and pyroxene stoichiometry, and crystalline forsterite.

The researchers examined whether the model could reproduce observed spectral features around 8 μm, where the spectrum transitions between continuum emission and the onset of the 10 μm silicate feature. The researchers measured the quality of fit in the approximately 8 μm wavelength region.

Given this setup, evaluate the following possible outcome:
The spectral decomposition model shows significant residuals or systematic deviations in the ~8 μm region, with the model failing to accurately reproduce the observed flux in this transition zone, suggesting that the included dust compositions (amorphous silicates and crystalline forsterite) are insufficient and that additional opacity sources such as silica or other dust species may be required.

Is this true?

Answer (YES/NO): NO